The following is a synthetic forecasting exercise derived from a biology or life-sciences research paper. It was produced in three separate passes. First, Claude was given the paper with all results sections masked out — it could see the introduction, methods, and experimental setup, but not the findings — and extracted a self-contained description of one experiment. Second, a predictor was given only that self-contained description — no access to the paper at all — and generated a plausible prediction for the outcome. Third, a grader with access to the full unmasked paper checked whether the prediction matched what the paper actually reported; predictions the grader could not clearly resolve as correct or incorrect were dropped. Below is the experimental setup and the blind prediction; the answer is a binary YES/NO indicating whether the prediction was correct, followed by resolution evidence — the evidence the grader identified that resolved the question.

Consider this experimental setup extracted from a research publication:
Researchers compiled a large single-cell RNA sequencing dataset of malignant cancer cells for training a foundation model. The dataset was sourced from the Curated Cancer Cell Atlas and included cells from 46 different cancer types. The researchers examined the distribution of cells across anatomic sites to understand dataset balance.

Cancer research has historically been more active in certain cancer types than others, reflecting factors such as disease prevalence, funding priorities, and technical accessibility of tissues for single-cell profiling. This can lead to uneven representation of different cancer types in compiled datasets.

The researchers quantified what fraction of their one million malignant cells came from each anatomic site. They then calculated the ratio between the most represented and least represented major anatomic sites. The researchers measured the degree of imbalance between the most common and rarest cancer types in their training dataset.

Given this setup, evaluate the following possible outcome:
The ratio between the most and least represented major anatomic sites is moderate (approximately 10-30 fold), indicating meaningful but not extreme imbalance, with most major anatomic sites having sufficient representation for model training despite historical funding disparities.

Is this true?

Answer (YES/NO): NO